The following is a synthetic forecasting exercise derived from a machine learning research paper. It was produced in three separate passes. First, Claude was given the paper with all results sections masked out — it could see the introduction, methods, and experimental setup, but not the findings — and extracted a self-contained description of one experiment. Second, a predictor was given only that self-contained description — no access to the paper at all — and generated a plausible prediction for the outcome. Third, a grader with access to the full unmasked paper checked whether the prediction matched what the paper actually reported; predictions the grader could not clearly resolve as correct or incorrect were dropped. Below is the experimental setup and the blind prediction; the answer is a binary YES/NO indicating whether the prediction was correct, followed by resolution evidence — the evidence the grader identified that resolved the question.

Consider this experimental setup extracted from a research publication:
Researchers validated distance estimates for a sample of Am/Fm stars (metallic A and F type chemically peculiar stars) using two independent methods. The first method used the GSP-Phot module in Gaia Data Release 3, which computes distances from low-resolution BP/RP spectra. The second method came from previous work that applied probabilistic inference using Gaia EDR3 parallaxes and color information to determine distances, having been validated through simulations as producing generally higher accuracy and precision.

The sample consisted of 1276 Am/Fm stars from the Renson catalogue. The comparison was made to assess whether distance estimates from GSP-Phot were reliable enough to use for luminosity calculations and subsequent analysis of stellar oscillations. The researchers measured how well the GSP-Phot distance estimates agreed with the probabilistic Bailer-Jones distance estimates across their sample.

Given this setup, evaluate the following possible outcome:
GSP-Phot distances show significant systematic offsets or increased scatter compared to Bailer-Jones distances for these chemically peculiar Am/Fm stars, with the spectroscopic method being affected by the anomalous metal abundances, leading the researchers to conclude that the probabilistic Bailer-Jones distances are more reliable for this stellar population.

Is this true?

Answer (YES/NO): NO